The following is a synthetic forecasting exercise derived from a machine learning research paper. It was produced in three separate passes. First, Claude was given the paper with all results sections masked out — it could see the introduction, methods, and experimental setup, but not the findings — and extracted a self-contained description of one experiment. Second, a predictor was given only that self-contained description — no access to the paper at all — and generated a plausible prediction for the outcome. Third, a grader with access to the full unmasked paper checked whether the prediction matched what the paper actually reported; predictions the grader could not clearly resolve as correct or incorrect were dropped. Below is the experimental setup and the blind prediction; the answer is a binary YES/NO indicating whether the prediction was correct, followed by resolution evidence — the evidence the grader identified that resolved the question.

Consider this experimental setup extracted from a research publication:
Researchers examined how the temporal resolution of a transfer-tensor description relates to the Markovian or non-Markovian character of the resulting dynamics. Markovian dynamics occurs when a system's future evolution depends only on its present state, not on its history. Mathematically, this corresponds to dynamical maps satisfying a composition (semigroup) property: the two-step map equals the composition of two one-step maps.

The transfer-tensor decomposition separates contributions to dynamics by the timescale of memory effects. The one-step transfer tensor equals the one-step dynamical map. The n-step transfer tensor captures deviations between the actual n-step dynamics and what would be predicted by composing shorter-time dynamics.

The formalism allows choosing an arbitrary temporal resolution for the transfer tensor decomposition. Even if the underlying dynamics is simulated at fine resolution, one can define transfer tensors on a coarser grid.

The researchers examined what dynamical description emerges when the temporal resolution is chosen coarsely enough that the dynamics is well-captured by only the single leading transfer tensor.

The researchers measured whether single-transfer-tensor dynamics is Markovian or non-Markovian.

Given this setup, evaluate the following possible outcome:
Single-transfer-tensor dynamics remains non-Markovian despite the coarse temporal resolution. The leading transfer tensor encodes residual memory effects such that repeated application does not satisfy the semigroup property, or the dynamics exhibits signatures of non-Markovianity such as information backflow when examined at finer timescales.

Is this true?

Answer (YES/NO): NO